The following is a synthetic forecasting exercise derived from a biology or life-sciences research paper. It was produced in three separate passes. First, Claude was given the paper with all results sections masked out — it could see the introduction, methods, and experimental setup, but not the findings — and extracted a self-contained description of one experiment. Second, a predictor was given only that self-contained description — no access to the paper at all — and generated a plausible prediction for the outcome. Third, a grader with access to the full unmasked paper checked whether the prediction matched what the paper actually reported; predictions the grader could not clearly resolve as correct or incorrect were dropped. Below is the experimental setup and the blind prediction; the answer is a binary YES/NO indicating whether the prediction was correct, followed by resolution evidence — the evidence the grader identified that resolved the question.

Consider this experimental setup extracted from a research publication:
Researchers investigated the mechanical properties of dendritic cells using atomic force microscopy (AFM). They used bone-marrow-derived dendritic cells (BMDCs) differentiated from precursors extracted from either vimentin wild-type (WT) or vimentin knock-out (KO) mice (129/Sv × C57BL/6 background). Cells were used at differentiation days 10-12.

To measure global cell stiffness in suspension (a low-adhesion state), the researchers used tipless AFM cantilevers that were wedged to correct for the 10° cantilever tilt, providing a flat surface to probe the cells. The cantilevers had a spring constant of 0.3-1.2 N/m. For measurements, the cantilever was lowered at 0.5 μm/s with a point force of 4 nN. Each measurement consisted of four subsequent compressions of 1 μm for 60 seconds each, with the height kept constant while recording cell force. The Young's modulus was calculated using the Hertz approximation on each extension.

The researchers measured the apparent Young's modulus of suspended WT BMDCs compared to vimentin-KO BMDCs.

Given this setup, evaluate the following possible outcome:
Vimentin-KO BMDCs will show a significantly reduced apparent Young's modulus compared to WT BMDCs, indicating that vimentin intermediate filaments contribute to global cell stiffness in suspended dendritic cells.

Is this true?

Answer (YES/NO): YES